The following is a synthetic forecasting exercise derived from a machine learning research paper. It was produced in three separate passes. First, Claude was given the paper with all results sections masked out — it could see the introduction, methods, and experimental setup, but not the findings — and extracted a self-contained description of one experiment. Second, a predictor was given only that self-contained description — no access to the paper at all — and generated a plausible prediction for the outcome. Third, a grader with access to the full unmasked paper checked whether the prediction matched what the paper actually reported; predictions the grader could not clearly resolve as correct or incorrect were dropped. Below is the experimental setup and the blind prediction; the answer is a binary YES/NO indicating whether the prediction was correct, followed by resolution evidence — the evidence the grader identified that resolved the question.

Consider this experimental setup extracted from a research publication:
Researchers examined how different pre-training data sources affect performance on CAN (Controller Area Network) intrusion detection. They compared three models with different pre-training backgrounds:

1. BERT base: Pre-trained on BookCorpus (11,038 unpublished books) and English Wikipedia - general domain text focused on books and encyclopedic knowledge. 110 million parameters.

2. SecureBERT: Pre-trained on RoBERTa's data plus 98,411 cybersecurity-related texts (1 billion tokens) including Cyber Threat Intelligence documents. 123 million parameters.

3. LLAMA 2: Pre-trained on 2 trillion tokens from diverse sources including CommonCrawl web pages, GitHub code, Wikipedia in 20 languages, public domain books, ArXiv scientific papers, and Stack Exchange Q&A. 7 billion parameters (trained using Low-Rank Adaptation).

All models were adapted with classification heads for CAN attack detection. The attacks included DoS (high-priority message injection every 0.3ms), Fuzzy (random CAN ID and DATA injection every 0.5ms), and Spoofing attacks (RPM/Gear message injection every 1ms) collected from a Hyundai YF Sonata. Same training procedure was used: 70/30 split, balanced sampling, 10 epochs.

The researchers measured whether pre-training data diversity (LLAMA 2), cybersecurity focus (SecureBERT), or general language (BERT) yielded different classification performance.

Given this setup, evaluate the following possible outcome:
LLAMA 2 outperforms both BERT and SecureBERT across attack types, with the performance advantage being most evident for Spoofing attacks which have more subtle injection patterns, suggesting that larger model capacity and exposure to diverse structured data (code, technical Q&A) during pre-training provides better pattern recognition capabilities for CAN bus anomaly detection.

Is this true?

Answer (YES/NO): NO